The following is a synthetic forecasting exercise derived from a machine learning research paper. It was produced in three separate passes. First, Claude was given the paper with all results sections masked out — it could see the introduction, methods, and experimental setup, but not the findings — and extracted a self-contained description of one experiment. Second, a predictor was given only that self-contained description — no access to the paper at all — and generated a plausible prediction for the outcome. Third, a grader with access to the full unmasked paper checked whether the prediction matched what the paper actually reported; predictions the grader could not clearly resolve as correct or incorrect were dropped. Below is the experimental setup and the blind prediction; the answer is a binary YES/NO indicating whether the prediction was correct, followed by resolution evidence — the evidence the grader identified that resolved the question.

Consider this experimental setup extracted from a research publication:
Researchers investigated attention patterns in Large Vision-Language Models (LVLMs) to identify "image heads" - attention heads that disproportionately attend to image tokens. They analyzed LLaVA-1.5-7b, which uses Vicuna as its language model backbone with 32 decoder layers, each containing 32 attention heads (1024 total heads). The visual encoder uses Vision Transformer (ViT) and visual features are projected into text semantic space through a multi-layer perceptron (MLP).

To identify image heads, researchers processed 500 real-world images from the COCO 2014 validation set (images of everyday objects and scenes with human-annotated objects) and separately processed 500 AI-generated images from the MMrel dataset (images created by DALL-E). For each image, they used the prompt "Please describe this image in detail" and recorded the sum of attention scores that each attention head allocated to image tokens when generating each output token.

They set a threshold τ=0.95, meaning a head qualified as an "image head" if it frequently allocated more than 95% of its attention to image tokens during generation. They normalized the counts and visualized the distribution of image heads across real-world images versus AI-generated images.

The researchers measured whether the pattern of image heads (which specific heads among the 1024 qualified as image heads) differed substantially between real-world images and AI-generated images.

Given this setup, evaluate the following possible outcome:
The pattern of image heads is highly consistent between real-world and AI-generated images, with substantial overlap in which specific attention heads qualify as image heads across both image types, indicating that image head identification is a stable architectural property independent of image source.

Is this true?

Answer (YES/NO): YES